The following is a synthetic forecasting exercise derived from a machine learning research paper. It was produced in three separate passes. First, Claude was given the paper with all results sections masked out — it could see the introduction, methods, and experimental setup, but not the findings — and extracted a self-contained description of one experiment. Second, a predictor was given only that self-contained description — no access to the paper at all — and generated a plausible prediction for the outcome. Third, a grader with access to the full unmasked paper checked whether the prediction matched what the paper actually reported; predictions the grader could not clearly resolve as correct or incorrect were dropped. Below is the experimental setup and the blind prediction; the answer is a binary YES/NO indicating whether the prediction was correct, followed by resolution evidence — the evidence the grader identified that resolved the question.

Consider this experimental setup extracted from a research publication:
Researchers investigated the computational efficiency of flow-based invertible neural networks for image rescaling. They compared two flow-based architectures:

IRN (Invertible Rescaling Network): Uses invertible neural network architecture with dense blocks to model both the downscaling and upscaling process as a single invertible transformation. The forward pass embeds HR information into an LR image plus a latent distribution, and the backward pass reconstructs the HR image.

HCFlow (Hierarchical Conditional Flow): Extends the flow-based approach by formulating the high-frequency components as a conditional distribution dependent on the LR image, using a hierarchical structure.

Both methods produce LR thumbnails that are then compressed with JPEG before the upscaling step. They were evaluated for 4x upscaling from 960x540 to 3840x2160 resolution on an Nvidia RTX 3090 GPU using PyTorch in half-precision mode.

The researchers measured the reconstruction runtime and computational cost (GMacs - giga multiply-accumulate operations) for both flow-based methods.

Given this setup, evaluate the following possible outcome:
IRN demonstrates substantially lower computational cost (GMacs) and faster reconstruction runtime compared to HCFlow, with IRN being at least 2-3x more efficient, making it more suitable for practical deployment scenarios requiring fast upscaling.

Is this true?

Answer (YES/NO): NO